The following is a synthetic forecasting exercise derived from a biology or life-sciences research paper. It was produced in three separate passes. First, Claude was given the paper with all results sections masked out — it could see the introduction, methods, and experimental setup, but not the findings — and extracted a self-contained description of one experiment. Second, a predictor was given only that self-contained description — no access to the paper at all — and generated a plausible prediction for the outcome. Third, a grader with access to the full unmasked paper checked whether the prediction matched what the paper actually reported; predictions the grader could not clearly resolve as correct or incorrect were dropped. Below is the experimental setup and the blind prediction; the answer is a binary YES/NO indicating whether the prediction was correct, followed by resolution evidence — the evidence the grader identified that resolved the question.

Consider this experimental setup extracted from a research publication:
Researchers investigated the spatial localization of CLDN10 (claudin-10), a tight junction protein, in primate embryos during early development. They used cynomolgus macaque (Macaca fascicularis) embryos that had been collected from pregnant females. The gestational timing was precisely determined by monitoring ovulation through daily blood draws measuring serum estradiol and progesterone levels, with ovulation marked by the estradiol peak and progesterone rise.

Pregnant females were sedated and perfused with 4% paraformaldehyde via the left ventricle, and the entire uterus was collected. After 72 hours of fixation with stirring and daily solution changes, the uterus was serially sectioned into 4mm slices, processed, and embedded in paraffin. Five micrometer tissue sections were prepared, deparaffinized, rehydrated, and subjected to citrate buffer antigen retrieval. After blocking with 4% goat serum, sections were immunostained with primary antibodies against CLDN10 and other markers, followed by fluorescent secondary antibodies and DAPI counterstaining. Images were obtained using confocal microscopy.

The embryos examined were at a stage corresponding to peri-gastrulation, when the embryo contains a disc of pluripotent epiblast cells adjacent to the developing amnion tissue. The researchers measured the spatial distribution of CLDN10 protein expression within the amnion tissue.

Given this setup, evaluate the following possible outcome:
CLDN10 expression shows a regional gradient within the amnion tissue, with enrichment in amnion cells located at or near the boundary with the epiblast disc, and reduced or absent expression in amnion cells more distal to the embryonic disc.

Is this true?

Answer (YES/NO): YES